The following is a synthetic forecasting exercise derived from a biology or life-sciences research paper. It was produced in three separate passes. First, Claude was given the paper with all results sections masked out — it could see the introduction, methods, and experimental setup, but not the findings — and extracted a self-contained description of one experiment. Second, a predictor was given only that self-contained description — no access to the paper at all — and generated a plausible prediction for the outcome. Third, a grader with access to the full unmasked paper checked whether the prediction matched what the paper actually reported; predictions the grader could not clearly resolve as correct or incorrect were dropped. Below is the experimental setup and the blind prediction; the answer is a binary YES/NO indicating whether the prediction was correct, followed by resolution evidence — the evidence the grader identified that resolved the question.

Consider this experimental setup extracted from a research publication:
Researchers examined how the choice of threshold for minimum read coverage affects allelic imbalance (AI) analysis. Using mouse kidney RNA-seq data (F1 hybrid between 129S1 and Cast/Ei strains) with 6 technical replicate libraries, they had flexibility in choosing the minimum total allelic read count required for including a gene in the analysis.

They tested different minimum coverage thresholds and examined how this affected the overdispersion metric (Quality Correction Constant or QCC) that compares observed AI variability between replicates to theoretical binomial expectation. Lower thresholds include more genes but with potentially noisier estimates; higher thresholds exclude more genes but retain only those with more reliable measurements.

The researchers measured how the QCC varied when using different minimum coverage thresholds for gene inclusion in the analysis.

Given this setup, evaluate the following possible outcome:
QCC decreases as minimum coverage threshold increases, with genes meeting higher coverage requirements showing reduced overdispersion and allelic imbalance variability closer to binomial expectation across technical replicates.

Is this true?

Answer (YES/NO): NO